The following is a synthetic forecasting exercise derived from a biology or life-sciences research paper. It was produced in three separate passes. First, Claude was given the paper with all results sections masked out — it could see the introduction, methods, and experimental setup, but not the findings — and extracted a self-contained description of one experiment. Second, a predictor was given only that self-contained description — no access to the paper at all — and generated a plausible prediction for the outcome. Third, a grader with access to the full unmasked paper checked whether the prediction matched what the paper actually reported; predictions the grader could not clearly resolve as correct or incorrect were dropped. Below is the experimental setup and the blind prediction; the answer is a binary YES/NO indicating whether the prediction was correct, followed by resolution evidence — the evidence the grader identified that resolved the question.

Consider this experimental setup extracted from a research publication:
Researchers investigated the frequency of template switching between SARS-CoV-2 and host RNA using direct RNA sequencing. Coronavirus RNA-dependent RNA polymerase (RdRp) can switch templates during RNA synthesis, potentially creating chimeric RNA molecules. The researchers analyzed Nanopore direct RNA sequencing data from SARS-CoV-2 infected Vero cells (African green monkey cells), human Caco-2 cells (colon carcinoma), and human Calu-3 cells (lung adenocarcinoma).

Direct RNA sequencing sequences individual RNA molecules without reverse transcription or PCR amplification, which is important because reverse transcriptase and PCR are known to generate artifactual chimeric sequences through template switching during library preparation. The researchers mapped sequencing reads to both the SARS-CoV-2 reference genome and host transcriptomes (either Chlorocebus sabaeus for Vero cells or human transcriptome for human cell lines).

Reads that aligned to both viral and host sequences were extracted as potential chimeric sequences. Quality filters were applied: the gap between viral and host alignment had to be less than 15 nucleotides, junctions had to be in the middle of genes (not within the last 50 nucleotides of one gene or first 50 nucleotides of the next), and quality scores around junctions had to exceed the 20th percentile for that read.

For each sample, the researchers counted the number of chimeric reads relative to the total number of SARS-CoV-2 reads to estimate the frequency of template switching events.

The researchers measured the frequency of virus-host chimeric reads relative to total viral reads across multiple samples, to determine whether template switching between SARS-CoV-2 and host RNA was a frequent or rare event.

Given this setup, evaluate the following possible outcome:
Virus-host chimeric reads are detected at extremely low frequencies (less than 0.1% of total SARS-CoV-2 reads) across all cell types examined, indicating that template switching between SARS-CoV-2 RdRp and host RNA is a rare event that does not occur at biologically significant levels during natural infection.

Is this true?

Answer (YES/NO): NO